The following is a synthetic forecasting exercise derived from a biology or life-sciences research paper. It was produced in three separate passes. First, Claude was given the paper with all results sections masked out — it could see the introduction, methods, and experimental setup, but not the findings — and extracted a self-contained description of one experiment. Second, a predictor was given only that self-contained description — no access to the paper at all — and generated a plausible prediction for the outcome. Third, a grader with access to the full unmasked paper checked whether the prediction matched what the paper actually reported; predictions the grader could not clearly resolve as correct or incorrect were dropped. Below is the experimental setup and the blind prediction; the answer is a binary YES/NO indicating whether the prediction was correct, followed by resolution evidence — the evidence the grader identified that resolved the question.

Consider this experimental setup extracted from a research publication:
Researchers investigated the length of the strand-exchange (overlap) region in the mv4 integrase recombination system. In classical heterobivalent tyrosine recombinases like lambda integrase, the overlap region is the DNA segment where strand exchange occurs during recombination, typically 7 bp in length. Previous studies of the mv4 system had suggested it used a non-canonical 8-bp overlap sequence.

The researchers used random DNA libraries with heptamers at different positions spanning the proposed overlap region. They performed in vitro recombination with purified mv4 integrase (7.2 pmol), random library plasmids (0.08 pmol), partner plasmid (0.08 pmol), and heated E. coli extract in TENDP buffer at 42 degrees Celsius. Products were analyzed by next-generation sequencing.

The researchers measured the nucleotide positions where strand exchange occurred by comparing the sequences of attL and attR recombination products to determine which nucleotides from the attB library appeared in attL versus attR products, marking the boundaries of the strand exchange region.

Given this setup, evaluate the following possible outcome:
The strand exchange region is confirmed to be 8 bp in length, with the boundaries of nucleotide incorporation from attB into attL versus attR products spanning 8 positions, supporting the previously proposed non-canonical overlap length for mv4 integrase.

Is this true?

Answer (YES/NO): NO